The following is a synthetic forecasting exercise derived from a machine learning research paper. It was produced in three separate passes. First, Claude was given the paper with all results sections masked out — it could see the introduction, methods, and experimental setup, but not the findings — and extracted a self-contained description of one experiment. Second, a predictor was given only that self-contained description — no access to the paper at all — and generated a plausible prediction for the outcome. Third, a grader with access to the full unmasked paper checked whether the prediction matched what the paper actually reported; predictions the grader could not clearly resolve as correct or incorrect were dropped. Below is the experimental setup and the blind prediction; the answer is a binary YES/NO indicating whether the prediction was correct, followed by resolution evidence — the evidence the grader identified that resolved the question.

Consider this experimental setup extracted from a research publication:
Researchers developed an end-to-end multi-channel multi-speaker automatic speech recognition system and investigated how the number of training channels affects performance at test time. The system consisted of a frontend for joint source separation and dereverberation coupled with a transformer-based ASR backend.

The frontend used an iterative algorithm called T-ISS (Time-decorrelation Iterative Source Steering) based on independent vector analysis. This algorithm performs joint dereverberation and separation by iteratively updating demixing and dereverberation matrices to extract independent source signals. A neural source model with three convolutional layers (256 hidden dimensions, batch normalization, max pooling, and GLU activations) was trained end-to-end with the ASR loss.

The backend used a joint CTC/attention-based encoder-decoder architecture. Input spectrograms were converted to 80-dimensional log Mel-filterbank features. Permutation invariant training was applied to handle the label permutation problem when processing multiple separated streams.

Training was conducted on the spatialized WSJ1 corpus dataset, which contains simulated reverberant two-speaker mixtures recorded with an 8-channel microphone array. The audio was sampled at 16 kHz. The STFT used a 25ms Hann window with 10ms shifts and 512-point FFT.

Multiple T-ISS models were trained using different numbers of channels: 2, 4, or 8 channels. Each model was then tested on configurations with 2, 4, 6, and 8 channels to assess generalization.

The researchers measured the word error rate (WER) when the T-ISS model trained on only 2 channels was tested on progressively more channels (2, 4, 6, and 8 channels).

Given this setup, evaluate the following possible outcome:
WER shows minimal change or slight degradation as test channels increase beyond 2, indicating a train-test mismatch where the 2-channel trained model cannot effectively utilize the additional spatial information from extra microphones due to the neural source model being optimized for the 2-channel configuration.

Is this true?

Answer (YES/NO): NO